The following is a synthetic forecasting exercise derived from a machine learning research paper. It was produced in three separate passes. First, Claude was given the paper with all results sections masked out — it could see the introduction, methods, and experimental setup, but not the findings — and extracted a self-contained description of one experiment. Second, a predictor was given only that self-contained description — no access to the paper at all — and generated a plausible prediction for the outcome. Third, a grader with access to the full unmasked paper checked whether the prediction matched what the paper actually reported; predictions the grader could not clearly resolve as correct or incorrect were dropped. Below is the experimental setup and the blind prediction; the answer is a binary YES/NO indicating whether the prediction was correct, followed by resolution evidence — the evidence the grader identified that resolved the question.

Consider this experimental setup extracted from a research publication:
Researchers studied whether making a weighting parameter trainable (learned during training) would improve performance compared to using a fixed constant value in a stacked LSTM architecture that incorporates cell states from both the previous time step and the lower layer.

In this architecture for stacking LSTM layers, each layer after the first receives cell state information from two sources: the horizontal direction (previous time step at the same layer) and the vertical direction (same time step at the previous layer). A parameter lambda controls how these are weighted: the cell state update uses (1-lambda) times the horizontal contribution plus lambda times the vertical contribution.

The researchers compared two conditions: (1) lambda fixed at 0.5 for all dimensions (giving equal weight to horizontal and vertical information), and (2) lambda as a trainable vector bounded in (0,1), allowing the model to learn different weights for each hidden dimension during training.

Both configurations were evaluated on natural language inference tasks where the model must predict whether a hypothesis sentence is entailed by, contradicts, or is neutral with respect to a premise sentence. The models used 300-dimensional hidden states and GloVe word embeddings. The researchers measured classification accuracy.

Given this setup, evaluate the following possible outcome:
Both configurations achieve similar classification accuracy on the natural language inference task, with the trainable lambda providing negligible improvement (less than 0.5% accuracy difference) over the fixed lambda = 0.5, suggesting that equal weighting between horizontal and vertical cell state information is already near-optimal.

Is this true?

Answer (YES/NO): NO